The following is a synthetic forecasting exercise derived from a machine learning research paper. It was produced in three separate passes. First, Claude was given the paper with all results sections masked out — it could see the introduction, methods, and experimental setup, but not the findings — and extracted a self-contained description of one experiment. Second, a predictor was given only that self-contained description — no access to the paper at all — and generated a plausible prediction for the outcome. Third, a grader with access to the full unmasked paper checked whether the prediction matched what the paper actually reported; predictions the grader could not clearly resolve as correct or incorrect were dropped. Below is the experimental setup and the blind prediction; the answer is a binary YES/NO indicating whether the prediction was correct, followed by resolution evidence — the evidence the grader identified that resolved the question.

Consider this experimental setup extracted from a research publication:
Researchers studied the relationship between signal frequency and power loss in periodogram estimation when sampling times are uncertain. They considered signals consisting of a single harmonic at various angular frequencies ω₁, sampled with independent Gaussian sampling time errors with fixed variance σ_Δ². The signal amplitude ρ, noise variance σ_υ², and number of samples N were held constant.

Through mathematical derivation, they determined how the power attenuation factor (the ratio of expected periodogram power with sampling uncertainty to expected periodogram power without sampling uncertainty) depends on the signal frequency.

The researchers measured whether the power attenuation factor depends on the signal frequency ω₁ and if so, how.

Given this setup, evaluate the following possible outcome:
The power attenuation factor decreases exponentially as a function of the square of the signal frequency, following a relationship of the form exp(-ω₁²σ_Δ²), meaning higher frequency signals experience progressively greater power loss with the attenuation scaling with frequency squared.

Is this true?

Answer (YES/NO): YES